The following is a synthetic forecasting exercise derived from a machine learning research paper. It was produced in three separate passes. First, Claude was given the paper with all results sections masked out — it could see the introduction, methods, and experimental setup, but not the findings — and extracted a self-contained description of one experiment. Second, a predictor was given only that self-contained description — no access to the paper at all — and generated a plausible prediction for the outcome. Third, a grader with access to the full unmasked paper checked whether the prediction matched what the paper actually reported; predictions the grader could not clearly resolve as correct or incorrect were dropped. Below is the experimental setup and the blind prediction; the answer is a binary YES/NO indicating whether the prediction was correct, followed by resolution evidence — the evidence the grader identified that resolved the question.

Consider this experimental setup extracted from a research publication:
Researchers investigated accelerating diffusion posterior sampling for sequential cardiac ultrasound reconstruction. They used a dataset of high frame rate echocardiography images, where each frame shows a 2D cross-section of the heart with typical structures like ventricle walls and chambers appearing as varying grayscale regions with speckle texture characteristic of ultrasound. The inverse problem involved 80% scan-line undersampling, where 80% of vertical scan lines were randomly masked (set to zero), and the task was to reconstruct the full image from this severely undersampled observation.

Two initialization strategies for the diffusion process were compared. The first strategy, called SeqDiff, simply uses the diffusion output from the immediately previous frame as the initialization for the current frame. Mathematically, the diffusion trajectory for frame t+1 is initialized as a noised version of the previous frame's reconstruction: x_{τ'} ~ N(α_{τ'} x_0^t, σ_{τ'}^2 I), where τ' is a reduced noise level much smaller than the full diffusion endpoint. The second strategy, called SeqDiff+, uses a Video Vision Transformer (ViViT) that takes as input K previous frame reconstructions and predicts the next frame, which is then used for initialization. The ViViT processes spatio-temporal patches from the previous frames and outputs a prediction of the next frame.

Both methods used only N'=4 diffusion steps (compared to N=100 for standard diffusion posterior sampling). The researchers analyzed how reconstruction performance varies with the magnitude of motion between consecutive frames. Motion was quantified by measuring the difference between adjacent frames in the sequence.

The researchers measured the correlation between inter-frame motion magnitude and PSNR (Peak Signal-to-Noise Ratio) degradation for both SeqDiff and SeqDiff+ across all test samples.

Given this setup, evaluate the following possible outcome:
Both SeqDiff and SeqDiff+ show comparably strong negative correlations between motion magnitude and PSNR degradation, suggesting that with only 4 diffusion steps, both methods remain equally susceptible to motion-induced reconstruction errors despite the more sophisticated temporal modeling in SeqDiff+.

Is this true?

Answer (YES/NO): NO